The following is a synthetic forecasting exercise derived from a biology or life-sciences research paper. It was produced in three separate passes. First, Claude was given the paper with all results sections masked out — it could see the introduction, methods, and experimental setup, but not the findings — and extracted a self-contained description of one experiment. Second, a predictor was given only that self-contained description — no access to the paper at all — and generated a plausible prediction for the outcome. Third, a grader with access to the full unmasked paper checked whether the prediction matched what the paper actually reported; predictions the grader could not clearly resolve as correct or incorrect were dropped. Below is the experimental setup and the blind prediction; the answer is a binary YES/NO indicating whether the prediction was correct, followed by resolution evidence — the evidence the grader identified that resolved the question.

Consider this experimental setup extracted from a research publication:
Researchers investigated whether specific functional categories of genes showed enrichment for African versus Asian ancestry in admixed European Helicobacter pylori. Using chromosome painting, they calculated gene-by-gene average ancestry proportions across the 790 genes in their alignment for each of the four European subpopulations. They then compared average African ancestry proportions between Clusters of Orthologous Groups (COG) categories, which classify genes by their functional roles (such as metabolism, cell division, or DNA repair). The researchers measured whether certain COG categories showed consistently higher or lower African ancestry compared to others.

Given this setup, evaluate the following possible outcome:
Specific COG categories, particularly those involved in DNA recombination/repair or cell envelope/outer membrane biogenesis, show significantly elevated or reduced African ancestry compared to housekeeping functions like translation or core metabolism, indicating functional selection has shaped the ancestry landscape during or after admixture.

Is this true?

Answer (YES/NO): NO